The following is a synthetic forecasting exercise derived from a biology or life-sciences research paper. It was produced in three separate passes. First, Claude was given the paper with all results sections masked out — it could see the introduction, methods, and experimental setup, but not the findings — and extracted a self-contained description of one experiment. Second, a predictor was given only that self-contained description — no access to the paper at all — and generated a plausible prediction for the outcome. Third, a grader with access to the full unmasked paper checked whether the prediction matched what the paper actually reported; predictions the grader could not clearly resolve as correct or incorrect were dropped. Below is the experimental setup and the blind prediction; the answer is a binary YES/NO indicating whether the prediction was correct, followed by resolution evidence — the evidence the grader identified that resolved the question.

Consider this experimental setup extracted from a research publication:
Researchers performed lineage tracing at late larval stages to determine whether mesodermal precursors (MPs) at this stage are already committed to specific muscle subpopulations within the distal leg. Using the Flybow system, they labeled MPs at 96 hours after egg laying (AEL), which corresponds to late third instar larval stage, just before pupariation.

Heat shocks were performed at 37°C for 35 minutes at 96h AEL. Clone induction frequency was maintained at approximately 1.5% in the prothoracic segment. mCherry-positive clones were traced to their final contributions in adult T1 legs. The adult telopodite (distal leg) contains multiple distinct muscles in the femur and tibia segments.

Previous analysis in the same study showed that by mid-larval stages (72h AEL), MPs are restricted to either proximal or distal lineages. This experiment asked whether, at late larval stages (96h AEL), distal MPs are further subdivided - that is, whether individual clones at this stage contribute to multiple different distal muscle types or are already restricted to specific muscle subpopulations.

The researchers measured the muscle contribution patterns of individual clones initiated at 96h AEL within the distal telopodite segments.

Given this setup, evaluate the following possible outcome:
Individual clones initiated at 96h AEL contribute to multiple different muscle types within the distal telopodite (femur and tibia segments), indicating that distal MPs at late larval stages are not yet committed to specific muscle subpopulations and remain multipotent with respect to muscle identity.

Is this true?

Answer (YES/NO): NO